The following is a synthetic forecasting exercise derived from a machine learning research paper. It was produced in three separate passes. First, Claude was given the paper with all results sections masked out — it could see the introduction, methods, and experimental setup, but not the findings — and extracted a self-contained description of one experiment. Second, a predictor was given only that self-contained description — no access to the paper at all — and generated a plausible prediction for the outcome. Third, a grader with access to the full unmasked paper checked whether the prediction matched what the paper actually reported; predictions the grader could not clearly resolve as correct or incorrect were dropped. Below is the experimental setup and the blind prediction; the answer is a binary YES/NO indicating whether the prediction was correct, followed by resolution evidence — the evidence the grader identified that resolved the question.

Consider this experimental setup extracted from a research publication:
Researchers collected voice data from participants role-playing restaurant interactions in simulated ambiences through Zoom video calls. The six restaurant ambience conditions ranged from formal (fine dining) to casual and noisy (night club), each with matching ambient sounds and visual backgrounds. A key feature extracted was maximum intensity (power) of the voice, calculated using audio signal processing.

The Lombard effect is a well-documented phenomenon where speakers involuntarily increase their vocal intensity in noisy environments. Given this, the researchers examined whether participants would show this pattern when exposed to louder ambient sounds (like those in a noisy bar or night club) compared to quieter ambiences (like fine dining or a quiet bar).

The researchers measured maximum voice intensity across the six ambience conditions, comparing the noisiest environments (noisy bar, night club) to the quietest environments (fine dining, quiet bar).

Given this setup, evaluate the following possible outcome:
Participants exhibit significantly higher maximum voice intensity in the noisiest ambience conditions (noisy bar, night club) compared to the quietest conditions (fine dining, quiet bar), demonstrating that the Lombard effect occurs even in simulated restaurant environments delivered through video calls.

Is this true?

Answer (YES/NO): YES